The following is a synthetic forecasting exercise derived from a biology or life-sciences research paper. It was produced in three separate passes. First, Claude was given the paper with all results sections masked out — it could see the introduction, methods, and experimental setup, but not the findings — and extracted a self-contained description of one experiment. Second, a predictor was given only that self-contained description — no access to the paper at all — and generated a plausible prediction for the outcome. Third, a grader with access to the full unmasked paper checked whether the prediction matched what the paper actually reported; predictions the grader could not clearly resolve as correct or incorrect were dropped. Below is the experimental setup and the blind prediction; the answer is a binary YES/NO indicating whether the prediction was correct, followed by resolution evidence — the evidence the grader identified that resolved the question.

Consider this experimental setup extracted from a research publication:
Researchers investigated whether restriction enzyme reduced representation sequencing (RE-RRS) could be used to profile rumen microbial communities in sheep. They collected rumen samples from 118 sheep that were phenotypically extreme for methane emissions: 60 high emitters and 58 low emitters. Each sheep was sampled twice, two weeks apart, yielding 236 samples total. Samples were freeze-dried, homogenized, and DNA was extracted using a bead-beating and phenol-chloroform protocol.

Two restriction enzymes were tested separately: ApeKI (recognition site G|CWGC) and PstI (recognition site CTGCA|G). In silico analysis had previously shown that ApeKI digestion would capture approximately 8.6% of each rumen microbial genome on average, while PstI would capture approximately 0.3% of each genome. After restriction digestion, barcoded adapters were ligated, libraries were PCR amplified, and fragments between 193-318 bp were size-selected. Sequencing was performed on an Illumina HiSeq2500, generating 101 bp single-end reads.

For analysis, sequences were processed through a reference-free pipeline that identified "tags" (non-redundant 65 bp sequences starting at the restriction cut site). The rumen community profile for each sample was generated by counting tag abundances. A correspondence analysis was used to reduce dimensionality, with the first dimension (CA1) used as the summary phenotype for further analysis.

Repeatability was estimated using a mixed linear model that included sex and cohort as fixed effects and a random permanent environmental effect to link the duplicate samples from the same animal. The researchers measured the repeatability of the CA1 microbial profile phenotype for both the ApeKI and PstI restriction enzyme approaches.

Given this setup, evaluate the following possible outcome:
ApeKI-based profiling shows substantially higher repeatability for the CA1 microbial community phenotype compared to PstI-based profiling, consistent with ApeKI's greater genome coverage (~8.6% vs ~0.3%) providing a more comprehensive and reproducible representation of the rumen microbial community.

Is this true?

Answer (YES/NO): NO